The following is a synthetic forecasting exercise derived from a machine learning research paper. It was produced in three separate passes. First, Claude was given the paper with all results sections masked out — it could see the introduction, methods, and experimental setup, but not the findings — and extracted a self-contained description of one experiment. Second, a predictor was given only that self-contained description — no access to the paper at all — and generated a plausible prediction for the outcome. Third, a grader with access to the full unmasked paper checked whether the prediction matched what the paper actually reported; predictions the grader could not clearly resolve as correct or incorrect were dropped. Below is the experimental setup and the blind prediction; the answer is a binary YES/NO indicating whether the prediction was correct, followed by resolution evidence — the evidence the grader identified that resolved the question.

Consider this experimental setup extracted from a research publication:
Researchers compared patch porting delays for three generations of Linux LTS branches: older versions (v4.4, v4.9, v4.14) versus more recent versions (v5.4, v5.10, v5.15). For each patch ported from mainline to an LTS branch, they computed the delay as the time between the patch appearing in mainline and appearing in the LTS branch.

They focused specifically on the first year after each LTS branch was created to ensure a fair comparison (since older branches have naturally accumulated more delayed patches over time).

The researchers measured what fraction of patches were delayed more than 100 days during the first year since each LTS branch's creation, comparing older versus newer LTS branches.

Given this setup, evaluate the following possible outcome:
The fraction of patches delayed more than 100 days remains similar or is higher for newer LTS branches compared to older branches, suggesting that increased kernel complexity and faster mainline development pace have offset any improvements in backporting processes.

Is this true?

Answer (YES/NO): NO